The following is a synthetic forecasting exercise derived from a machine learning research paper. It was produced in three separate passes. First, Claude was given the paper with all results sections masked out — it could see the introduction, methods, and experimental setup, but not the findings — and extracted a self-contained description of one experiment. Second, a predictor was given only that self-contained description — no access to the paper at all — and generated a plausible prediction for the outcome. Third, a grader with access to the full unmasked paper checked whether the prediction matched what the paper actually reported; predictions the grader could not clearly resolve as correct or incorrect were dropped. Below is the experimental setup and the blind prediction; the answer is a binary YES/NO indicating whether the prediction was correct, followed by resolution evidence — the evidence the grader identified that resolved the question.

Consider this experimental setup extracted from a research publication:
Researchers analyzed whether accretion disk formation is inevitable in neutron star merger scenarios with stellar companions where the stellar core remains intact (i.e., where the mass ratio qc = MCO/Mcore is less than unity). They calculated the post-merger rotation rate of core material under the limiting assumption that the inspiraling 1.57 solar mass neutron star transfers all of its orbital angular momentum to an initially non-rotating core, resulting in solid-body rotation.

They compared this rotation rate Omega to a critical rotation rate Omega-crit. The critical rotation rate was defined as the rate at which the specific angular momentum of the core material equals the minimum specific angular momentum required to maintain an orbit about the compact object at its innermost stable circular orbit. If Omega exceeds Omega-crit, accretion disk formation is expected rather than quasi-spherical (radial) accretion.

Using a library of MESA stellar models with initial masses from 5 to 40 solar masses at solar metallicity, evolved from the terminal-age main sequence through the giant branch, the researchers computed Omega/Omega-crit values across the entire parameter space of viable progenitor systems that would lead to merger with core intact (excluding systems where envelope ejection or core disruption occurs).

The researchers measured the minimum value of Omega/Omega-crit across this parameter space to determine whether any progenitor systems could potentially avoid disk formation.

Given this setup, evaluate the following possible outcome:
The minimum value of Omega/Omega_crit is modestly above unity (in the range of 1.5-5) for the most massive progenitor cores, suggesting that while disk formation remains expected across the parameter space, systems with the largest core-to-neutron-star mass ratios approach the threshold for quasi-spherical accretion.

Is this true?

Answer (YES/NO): NO